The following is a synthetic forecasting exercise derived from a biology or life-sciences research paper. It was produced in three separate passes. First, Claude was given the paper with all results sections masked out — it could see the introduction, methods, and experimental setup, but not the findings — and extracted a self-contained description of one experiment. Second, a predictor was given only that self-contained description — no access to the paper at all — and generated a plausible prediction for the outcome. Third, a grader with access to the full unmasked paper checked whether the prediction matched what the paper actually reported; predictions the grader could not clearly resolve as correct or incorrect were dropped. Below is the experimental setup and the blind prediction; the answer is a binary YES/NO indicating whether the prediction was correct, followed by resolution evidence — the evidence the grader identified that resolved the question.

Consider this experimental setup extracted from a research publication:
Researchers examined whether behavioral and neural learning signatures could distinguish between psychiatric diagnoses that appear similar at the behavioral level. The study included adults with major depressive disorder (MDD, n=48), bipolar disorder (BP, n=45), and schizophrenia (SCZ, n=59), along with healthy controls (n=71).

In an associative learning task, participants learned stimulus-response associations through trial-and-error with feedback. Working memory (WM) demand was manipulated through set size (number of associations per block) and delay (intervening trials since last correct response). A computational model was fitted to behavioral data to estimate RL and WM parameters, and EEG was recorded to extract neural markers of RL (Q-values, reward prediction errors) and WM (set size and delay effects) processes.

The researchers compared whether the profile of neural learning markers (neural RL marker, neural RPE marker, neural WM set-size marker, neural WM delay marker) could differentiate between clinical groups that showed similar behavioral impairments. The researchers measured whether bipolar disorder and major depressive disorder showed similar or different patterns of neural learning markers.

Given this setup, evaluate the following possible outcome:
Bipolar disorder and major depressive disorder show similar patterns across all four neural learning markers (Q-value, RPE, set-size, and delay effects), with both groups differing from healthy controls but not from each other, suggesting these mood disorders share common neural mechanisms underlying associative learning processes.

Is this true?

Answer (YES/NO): NO